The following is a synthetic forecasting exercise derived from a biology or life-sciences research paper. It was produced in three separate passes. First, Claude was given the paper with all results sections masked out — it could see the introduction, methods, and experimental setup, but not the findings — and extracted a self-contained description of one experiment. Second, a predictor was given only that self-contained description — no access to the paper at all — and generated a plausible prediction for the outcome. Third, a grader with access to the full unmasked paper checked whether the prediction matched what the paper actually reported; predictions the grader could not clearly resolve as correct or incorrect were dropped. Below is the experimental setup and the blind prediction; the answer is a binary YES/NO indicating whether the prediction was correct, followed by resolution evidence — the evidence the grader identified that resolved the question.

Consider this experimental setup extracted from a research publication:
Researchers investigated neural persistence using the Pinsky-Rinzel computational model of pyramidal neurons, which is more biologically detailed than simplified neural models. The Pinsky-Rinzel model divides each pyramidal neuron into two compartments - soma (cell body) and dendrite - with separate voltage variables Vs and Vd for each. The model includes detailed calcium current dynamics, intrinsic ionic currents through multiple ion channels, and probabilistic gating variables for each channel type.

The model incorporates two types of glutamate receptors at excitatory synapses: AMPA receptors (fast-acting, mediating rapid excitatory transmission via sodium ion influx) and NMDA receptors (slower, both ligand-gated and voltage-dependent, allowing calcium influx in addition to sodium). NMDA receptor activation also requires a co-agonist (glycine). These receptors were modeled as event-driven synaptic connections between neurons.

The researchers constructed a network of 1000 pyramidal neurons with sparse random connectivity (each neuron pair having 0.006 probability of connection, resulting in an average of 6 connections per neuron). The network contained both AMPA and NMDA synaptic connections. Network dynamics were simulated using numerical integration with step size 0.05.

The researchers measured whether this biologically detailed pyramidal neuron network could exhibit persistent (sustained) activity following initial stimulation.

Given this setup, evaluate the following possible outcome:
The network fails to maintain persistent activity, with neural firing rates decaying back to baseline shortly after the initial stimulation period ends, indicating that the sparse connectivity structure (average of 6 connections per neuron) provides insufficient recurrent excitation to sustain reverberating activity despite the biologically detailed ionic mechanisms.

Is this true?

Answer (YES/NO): NO